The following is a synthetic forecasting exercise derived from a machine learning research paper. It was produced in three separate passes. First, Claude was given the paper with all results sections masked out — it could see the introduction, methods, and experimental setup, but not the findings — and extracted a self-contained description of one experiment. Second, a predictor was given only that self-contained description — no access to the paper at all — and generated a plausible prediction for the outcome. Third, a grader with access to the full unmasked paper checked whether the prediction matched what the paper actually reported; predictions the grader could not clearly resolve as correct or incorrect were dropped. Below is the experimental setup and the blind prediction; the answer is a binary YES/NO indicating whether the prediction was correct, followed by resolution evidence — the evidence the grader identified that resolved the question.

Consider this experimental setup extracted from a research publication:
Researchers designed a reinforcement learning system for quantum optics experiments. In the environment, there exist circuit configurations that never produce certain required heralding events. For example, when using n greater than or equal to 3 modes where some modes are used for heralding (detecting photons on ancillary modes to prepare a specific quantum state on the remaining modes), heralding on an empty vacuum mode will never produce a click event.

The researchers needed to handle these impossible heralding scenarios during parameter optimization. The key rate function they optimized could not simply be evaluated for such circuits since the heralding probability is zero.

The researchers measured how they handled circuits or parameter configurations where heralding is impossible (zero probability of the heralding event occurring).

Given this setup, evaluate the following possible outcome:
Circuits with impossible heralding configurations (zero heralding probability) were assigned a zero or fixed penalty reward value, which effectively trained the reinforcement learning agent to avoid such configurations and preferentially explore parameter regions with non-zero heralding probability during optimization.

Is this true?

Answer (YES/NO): YES